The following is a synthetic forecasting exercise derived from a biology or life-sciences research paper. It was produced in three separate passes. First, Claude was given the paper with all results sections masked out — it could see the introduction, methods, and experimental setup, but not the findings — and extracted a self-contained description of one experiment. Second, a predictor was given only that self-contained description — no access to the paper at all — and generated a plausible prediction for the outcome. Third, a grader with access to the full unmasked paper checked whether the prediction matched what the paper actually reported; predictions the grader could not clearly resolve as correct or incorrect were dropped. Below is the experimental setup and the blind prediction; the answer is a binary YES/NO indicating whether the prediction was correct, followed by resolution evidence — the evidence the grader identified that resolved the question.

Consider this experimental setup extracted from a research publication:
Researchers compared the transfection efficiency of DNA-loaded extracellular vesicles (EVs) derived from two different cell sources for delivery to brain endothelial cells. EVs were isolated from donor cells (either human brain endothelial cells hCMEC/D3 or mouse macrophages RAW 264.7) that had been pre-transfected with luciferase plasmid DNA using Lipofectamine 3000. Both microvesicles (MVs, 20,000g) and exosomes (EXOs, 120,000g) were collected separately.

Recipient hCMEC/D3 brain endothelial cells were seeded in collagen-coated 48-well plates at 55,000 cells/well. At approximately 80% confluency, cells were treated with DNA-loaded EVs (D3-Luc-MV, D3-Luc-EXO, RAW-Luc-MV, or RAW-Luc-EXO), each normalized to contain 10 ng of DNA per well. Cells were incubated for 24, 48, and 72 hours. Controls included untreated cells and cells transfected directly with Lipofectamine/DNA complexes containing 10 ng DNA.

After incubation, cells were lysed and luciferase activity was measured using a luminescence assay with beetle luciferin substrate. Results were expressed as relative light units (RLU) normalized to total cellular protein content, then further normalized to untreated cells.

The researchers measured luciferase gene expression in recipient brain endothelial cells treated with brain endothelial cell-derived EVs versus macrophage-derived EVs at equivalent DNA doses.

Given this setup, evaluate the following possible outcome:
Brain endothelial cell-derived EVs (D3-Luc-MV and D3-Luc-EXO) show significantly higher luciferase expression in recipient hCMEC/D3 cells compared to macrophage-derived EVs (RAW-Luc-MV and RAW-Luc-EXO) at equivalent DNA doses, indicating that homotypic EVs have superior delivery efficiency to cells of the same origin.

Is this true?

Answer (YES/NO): NO